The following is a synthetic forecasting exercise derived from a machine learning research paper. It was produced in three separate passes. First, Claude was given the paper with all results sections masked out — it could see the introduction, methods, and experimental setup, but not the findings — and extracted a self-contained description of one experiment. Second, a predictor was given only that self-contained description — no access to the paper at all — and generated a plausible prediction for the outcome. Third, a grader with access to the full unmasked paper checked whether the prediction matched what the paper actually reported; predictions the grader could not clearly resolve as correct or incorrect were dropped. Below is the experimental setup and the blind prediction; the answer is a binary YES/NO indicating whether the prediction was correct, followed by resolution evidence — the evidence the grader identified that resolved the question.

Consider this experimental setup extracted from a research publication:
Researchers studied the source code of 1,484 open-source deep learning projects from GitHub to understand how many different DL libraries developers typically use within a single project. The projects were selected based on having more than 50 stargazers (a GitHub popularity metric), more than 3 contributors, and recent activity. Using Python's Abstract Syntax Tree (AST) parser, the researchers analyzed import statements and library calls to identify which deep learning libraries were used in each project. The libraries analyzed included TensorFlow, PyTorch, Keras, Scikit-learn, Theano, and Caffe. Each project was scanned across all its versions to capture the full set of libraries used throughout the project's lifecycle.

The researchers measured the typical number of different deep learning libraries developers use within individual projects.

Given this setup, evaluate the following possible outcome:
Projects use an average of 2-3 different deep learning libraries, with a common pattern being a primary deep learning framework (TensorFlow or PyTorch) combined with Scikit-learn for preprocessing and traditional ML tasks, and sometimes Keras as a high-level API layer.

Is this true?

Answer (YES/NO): NO